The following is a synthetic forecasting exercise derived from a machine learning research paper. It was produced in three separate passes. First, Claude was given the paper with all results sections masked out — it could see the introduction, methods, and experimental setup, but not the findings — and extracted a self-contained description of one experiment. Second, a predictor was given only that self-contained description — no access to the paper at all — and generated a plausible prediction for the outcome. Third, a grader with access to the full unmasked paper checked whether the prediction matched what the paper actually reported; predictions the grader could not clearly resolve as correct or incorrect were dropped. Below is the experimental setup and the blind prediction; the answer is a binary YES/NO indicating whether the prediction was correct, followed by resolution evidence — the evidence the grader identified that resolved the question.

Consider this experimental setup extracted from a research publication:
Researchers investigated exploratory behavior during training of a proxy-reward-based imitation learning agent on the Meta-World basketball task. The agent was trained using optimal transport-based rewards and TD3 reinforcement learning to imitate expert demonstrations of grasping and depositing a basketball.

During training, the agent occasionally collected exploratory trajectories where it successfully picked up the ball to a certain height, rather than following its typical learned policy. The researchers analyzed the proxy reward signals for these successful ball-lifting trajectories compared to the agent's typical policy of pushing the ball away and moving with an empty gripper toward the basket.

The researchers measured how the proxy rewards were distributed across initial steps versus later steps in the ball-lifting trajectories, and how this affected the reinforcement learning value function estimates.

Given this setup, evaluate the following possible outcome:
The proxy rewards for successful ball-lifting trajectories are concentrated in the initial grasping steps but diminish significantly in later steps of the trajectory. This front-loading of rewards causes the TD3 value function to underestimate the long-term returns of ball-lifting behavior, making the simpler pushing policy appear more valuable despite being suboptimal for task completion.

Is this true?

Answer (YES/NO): NO